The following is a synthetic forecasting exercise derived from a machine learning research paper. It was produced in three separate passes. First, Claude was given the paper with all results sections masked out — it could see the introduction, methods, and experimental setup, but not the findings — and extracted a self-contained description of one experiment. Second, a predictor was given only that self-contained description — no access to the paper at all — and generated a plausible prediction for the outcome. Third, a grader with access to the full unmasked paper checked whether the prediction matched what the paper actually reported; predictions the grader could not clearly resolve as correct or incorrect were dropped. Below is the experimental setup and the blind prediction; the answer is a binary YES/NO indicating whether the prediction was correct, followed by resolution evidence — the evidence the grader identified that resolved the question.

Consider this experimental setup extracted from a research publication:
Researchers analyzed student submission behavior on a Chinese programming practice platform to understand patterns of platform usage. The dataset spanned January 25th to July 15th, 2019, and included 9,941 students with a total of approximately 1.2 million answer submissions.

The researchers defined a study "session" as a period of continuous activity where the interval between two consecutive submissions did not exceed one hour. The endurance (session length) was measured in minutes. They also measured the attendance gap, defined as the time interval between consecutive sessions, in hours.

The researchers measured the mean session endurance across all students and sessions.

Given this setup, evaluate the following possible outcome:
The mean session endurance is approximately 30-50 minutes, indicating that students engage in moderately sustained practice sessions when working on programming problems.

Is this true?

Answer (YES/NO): NO